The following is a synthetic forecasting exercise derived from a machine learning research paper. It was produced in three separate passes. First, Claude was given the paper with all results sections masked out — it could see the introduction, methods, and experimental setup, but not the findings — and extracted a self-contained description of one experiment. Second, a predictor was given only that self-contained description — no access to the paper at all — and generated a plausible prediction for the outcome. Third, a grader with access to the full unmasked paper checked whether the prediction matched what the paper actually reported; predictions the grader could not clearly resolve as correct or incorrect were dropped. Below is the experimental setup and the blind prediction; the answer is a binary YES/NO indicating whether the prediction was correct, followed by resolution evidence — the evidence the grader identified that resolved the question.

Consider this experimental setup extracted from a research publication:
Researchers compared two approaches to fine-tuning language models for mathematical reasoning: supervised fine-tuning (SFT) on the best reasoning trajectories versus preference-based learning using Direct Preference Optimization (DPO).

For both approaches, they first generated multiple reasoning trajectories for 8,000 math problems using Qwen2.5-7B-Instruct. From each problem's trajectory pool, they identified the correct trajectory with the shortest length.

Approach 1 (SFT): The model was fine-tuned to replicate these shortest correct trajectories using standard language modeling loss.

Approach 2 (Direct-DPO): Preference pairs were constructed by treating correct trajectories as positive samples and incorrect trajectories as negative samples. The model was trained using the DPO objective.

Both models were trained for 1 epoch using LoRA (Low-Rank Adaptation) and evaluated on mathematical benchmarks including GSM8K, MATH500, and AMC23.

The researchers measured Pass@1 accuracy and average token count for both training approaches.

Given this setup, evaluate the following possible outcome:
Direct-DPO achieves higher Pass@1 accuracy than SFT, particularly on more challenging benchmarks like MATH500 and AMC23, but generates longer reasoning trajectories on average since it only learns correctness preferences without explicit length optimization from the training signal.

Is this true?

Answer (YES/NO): NO